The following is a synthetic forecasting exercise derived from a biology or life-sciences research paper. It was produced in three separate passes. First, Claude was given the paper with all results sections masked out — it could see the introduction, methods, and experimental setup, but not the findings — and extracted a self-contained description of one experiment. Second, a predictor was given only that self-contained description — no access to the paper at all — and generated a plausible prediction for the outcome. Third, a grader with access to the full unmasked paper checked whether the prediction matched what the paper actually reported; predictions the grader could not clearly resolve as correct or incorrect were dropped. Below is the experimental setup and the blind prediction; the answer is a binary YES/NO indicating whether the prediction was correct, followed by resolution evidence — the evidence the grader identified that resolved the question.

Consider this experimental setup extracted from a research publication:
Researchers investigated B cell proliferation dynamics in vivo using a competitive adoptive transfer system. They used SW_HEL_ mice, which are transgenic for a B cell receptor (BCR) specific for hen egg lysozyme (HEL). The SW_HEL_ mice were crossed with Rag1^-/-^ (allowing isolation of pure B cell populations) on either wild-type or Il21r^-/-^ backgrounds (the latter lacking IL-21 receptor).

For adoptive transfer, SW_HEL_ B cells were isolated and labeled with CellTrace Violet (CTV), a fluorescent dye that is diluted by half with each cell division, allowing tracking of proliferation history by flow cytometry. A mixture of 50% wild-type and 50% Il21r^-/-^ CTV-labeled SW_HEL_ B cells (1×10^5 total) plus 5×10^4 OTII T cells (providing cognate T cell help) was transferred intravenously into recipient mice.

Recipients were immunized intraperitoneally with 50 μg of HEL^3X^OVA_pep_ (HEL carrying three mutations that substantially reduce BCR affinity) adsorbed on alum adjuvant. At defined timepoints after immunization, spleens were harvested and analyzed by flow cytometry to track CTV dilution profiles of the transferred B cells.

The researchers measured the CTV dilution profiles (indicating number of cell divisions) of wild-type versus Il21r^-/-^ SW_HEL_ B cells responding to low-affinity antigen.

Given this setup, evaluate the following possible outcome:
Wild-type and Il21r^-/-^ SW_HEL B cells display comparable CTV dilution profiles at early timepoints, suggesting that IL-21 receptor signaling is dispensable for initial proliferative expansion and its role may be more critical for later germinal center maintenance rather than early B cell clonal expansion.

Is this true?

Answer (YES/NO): NO